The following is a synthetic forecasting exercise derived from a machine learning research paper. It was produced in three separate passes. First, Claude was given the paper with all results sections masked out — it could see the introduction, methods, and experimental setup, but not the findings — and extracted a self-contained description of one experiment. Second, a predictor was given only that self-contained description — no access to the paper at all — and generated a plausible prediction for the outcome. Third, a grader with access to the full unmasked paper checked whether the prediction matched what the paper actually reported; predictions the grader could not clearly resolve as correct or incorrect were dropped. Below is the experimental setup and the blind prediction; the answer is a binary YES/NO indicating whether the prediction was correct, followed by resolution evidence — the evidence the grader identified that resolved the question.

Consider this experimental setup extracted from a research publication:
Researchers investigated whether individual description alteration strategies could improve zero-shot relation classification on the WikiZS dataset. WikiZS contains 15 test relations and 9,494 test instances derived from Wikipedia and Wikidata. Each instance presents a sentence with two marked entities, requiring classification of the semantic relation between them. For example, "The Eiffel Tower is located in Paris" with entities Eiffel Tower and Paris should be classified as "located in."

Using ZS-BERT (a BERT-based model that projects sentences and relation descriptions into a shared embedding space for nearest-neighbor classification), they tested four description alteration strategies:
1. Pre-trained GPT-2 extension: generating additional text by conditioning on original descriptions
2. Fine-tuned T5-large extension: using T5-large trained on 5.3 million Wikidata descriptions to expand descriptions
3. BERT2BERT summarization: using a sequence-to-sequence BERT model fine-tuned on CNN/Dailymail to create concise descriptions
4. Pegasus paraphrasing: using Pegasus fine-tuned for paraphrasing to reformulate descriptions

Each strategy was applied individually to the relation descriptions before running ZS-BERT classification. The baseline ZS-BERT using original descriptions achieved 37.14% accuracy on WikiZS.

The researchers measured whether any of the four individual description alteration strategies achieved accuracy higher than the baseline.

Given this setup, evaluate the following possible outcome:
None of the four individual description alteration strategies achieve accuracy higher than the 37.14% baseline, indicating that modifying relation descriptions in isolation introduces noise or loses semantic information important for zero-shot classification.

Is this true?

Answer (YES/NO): YES